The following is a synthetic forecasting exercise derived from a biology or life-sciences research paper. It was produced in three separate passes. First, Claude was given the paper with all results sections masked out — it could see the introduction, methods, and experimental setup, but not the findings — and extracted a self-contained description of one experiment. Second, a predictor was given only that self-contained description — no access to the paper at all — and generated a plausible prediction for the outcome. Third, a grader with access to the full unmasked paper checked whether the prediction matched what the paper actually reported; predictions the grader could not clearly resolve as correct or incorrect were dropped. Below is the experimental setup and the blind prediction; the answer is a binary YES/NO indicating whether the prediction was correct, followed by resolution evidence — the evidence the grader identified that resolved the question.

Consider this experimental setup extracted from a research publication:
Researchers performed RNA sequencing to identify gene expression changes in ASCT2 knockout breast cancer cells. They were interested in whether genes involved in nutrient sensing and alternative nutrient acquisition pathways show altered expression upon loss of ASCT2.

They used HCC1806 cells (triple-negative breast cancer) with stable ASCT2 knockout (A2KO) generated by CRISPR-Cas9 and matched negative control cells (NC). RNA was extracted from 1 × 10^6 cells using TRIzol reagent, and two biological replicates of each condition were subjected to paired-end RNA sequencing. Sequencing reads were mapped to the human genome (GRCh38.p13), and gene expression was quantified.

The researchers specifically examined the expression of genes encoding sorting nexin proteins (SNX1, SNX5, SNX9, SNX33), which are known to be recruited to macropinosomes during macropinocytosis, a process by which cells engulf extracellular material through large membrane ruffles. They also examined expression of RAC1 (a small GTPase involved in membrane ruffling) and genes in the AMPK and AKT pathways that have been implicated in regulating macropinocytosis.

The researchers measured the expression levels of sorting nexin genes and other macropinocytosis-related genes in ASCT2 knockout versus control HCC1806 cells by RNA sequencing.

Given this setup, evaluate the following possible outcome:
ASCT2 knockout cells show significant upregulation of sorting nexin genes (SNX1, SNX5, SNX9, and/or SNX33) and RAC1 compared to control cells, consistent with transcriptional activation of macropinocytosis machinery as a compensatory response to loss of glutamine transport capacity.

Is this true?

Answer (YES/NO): NO